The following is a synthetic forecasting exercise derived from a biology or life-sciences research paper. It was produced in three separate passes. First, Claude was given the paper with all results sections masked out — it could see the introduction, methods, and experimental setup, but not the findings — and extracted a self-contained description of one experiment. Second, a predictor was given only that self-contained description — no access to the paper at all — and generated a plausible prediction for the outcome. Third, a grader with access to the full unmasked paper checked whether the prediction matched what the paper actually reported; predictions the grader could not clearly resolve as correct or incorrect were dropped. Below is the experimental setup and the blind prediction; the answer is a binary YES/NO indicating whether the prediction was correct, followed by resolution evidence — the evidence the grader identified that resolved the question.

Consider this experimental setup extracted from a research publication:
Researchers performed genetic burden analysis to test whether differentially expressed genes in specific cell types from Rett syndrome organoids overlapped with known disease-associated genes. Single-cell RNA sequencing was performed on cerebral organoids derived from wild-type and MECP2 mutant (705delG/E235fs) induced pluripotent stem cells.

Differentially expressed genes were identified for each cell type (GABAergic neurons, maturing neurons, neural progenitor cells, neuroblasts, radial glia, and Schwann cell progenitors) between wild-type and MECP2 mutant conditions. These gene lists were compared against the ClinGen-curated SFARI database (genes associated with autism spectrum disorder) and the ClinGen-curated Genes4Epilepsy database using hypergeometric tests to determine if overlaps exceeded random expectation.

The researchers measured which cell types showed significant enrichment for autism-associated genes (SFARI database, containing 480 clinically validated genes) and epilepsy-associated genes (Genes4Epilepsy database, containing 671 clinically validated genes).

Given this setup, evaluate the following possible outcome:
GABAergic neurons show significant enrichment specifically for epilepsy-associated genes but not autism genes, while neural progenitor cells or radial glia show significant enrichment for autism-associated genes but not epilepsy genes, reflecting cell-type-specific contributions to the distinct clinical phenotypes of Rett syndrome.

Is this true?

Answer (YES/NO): NO